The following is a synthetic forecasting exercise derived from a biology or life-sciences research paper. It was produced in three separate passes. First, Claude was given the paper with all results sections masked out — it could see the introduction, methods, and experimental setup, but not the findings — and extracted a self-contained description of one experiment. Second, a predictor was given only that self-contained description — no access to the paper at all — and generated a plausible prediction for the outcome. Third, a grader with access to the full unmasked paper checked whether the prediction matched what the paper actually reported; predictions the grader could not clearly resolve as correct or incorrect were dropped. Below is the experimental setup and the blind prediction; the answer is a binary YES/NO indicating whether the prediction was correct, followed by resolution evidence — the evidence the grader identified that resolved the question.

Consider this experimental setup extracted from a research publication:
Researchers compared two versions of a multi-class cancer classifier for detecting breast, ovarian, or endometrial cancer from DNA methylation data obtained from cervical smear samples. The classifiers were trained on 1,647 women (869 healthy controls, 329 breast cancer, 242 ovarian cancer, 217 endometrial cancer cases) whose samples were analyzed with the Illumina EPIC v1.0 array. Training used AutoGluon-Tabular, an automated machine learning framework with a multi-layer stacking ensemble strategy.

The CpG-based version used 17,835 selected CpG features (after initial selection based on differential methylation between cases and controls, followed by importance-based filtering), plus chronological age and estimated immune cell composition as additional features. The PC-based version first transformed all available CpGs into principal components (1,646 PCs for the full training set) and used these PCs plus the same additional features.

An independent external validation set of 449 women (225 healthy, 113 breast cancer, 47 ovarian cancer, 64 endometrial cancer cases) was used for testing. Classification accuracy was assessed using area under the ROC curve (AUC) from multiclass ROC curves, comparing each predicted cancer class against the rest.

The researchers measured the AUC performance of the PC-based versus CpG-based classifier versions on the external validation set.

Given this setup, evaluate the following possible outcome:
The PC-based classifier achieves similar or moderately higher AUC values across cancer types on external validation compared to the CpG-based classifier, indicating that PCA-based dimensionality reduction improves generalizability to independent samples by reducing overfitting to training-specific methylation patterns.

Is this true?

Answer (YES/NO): NO